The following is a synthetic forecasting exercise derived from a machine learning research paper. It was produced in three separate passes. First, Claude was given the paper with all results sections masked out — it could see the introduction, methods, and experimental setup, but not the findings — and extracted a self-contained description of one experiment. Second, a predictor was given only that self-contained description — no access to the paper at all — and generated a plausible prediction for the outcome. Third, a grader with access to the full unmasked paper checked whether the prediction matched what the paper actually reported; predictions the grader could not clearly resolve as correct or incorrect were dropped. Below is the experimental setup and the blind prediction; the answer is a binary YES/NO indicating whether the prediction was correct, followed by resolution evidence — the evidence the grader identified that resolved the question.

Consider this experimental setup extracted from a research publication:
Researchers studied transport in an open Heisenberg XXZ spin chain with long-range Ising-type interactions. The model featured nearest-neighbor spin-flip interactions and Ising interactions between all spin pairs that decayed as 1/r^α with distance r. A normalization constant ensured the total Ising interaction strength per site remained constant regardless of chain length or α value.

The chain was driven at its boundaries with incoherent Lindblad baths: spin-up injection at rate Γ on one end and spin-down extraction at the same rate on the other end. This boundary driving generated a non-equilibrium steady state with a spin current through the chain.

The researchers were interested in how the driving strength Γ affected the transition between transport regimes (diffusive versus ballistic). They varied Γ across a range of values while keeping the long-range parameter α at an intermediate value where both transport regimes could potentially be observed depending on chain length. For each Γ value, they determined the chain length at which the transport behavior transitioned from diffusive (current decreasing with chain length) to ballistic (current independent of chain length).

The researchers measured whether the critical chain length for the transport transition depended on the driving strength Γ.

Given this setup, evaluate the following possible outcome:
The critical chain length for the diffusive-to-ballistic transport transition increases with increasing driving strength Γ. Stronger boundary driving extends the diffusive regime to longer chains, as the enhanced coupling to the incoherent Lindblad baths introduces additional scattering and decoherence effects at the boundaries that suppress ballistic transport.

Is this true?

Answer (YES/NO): NO